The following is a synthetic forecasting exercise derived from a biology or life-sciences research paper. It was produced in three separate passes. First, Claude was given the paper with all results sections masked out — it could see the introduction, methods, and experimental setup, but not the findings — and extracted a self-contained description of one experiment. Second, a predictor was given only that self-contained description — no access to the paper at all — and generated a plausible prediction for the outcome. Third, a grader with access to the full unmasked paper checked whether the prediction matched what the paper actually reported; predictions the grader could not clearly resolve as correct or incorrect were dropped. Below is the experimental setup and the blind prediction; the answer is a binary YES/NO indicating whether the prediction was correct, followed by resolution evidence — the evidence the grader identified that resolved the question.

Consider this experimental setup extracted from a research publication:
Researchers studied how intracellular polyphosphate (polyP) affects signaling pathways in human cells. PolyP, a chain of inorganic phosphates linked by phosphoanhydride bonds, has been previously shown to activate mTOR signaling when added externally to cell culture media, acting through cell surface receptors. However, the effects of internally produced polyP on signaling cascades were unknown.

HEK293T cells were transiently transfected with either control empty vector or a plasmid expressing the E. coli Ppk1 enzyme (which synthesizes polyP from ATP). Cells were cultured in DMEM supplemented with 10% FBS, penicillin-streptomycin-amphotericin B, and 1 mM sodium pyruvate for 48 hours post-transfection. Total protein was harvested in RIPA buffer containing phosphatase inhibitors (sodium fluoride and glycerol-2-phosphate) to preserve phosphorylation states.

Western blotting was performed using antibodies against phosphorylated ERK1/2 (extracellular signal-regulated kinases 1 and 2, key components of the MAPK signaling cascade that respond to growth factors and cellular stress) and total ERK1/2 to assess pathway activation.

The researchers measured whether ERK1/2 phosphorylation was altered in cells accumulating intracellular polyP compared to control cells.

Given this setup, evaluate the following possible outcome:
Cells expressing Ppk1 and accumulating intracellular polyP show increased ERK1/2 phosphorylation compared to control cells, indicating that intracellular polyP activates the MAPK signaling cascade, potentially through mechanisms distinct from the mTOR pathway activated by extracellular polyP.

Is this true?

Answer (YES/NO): YES